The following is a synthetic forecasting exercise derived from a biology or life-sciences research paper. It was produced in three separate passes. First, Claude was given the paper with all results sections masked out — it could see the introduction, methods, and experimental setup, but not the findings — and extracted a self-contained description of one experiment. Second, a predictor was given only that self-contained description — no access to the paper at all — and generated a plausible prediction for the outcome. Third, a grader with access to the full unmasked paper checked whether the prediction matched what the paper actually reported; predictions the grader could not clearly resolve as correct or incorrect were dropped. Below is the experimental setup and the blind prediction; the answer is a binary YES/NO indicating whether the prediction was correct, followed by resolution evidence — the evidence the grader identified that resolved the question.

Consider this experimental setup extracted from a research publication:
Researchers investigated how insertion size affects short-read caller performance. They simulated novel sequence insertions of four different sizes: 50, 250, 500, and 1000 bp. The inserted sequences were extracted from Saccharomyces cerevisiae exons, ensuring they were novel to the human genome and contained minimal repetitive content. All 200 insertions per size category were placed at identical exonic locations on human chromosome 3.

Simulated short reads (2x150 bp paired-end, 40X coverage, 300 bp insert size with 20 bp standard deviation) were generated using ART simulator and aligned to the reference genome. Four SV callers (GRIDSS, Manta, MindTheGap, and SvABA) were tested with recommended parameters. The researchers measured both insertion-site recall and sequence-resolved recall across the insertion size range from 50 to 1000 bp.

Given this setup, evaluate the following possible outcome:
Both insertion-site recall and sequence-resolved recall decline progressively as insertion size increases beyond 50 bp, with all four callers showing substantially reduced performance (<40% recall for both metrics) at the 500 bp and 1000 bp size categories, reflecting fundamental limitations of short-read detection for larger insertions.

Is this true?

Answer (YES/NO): NO